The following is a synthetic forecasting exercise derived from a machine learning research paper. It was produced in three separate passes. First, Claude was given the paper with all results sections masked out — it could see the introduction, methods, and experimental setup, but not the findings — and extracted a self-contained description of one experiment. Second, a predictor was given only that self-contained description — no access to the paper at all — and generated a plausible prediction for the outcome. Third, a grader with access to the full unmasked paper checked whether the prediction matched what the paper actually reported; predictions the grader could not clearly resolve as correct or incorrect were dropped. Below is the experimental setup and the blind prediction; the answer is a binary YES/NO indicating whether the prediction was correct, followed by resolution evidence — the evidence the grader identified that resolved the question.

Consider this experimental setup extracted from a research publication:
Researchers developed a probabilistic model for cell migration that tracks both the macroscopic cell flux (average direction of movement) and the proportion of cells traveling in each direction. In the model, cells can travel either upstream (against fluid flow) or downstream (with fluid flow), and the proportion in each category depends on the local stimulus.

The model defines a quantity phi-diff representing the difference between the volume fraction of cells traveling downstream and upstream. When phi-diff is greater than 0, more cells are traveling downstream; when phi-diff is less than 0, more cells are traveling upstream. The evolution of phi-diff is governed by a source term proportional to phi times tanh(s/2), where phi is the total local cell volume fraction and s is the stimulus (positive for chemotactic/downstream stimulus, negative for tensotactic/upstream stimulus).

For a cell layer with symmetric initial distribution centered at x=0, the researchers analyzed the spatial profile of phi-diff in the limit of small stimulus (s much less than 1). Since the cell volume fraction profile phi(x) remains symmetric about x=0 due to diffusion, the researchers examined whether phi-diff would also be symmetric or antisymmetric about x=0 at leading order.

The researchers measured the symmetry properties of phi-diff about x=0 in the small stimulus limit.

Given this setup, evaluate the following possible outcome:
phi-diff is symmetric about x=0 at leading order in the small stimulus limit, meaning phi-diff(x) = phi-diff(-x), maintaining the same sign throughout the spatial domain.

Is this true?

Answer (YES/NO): NO